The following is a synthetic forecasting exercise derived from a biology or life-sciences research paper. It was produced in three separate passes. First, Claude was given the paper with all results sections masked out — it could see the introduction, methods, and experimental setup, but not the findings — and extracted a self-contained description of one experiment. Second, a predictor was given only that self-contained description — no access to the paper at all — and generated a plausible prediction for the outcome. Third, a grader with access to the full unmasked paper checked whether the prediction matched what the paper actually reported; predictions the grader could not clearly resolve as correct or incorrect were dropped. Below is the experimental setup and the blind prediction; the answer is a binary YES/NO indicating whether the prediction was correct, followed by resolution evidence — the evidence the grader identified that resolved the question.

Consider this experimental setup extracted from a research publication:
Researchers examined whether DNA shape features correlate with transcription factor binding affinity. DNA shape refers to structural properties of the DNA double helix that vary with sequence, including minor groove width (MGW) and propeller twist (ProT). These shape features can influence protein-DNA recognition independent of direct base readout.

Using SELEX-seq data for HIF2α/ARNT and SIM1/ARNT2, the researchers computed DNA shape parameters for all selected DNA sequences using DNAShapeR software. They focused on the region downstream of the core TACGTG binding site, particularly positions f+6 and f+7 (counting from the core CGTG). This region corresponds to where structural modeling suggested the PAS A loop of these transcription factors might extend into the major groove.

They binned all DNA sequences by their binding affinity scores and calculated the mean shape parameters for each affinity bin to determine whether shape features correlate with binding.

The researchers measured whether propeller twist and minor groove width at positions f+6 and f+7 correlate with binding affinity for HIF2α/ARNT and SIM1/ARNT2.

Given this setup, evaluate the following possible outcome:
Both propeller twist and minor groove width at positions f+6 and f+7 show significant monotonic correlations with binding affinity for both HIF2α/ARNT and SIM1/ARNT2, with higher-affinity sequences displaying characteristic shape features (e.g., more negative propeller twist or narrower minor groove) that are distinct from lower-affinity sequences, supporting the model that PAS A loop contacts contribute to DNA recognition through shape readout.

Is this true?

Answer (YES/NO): YES